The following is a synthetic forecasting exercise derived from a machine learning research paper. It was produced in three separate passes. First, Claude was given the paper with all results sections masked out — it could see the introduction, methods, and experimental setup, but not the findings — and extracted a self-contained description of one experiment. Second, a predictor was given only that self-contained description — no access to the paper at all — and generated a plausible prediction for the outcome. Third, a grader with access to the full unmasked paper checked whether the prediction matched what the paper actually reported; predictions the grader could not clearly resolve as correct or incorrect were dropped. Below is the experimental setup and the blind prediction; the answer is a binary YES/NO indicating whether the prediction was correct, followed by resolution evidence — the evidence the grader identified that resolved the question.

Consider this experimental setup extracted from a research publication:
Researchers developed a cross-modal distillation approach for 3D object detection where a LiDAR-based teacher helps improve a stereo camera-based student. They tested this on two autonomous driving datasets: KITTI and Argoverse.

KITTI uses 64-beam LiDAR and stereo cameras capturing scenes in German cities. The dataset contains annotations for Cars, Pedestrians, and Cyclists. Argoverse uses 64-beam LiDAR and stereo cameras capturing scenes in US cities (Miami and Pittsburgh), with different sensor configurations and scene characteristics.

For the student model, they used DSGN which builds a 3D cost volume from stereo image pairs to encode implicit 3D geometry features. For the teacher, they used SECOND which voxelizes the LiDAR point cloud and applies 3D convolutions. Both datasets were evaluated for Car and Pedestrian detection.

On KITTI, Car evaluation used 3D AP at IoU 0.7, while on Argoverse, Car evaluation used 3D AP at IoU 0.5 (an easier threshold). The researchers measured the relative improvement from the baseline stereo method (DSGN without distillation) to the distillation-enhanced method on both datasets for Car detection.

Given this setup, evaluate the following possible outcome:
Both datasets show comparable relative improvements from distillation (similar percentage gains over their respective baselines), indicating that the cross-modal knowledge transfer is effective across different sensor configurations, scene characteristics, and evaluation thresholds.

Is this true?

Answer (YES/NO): NO